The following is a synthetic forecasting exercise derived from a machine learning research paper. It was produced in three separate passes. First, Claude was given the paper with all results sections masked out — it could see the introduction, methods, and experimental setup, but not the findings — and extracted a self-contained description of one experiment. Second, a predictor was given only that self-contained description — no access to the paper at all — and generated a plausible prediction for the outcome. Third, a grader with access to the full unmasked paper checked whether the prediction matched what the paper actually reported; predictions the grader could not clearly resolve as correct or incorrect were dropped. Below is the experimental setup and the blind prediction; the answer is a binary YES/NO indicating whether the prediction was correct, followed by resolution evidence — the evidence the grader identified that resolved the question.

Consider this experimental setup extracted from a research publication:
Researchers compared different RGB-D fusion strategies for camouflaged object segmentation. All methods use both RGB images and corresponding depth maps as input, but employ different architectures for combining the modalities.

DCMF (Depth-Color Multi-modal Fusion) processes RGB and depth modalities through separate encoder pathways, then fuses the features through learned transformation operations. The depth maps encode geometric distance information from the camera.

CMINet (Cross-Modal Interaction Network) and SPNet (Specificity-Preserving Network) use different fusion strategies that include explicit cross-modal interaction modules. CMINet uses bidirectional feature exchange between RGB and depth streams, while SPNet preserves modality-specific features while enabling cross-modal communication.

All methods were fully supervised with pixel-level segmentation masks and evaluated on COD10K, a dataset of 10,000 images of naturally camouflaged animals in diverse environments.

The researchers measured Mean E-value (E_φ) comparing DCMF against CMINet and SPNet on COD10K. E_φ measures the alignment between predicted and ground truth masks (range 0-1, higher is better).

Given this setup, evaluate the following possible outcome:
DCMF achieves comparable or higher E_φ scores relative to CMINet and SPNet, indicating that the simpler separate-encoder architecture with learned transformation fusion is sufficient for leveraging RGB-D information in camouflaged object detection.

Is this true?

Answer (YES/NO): NO